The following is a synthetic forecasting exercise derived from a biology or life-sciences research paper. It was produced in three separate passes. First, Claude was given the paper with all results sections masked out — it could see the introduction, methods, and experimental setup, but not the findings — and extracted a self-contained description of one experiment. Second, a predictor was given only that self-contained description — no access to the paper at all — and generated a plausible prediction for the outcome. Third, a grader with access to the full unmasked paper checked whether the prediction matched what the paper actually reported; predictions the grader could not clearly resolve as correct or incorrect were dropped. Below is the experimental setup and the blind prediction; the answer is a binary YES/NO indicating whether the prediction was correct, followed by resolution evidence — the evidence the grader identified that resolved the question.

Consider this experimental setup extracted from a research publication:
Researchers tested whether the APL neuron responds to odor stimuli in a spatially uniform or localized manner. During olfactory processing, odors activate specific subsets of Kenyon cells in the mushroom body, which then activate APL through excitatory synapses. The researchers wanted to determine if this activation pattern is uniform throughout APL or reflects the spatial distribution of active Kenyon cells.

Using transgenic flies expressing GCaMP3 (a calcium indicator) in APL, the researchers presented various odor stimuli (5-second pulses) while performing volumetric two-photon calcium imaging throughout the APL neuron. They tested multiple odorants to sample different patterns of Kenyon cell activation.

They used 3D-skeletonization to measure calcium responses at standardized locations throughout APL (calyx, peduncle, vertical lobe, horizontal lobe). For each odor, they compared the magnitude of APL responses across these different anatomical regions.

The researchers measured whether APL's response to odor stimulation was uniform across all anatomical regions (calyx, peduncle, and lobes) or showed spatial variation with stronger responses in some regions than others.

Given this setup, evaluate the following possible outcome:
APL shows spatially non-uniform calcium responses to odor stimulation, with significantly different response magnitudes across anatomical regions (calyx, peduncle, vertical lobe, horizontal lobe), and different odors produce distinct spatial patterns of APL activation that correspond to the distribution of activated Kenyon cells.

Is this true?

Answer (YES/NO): NO